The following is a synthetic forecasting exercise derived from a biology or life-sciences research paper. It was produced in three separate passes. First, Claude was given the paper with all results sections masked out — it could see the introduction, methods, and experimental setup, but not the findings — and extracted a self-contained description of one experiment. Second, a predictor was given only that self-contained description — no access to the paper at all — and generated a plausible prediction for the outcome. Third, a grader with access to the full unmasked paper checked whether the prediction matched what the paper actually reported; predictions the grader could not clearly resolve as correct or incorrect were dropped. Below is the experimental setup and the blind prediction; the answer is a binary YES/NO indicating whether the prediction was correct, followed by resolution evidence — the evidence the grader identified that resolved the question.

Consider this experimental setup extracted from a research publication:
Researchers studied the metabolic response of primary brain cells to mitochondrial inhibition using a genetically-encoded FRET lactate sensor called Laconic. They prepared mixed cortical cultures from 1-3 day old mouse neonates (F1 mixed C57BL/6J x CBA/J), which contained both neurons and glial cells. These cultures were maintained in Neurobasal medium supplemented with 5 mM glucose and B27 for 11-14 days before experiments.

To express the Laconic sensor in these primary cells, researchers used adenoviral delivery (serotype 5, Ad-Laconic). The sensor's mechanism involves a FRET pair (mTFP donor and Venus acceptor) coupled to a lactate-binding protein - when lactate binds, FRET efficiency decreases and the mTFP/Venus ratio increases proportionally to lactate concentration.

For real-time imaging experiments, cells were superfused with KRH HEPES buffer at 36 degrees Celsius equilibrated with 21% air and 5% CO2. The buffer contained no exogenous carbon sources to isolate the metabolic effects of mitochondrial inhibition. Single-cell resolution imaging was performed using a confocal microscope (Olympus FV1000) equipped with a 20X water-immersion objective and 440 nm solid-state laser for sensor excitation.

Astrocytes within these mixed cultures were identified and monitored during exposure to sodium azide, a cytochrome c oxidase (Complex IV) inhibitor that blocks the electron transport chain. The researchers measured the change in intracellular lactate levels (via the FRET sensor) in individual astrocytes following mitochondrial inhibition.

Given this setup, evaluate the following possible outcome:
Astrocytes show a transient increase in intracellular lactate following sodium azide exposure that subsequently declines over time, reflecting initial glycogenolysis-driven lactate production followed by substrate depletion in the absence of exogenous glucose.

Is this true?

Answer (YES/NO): NO